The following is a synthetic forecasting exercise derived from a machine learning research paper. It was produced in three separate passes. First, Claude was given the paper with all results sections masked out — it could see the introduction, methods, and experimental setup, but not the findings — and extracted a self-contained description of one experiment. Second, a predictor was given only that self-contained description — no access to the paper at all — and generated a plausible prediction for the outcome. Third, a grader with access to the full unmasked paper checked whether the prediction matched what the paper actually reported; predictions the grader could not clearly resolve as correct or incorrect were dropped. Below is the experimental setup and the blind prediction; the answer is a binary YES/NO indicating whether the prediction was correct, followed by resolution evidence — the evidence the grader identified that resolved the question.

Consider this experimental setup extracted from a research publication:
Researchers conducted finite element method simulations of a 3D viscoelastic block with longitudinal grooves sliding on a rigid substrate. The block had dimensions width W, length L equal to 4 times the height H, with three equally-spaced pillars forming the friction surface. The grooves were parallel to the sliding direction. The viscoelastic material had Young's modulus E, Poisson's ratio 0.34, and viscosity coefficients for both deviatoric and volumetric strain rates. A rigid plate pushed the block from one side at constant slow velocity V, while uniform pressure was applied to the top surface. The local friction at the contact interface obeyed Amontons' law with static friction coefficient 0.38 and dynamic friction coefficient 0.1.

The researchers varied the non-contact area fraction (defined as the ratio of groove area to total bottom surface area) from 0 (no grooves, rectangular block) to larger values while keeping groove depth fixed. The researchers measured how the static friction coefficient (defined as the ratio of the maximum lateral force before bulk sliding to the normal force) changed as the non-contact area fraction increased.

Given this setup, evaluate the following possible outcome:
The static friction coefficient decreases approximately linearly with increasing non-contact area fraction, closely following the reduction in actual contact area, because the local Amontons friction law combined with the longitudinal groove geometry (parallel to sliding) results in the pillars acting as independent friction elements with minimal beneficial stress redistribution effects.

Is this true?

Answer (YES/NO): NO